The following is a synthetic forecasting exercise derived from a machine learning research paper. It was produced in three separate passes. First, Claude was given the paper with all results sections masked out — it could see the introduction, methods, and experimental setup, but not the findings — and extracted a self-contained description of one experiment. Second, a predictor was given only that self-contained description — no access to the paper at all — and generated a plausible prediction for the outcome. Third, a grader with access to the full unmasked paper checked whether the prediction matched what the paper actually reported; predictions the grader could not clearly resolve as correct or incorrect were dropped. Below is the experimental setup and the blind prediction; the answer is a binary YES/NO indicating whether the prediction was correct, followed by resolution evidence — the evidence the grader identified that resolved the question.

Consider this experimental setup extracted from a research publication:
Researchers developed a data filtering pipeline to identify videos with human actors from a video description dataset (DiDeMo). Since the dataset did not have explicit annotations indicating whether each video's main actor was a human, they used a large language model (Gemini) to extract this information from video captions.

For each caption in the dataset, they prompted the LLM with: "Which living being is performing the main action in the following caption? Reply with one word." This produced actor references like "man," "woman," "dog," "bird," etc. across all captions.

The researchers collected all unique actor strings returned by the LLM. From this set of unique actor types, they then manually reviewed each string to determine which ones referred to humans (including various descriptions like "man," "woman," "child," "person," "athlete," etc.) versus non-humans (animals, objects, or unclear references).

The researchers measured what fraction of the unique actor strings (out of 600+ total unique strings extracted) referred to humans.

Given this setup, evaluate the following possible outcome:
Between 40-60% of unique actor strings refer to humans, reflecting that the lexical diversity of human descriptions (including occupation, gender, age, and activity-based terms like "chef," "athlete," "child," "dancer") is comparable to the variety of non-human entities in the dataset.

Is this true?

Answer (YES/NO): NO